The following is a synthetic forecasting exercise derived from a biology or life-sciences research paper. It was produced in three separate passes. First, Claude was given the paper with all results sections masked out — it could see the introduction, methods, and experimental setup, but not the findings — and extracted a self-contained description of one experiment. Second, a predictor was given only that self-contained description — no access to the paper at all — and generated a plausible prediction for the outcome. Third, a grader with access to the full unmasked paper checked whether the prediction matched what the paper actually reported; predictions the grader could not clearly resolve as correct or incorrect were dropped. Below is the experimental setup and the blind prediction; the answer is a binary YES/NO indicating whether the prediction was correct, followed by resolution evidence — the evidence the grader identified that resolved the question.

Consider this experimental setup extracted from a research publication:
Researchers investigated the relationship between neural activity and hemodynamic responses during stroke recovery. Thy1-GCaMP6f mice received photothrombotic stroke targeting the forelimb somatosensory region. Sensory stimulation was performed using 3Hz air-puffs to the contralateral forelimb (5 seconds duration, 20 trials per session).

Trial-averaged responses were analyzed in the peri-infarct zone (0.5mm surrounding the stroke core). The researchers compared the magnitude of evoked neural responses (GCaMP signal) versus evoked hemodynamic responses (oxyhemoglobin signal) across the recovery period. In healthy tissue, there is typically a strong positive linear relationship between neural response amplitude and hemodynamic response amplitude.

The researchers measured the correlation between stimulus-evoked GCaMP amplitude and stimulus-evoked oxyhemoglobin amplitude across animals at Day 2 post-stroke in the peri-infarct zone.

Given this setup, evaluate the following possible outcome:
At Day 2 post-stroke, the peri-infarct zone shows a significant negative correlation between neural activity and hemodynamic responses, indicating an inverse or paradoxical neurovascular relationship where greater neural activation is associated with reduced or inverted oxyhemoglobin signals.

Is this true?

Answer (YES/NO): NO